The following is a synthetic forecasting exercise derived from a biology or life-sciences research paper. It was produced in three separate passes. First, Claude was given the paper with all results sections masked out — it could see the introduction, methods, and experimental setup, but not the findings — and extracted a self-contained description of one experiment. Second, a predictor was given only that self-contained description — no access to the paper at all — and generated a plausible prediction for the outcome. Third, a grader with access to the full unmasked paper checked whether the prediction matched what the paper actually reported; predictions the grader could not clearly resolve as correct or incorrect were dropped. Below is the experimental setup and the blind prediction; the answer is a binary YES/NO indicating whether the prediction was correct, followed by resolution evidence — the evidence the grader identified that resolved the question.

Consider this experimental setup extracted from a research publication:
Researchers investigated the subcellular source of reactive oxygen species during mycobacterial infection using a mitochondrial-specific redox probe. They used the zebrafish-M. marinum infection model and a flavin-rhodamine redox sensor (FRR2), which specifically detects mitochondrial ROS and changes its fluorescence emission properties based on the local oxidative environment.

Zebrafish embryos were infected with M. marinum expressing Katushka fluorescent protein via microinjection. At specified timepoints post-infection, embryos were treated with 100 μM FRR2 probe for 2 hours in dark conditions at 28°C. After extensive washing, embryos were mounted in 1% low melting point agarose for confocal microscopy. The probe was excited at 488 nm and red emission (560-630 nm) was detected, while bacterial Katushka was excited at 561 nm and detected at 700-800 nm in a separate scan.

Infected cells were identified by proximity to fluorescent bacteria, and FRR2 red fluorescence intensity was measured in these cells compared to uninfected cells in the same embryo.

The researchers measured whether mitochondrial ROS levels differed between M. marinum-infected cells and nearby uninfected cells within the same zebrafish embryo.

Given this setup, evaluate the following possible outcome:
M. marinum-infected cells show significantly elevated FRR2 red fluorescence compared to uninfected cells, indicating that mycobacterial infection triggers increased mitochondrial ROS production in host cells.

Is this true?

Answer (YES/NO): YES